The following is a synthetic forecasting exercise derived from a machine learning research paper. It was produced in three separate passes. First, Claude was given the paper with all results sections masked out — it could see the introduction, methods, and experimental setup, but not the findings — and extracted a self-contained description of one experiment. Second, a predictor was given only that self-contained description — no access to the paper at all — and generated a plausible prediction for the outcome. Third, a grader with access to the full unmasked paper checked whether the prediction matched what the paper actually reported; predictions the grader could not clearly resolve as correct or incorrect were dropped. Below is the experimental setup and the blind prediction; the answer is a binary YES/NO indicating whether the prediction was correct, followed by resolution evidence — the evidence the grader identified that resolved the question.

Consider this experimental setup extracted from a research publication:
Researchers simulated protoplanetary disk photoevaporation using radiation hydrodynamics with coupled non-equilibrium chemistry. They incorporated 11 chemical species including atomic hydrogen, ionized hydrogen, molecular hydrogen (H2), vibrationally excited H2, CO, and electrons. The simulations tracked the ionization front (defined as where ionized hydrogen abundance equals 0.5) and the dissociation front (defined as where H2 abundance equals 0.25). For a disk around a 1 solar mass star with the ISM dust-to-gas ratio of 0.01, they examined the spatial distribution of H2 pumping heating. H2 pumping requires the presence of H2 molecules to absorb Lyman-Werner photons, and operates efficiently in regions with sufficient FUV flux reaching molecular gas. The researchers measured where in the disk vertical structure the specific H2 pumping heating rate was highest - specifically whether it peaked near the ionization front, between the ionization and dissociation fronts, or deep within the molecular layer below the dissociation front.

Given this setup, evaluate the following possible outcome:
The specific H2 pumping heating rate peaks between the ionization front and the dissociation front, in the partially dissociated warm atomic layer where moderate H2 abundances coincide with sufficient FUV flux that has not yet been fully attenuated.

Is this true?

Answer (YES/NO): NO